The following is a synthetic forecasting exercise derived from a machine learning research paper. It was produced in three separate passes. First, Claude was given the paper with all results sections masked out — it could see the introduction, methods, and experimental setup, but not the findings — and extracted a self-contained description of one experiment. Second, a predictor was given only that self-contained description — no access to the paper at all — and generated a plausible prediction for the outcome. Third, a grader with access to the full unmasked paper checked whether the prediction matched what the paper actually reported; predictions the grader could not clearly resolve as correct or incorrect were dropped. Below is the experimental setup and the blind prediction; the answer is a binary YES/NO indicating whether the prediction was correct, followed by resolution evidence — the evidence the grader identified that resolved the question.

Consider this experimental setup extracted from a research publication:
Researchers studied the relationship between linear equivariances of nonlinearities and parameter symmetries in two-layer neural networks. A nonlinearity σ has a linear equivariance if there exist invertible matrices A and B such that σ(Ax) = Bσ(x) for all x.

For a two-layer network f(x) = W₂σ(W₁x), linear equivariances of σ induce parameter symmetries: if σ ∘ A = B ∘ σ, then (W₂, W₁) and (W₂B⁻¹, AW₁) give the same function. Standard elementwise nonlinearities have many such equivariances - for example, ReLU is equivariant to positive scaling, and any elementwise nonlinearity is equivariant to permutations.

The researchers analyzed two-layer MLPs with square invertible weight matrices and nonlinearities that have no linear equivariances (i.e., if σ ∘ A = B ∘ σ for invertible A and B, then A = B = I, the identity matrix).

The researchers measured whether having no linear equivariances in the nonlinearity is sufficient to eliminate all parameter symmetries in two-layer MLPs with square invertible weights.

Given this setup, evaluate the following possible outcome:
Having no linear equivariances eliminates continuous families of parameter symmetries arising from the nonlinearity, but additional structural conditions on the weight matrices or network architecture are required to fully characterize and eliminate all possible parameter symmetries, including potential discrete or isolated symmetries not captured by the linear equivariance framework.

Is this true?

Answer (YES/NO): NO